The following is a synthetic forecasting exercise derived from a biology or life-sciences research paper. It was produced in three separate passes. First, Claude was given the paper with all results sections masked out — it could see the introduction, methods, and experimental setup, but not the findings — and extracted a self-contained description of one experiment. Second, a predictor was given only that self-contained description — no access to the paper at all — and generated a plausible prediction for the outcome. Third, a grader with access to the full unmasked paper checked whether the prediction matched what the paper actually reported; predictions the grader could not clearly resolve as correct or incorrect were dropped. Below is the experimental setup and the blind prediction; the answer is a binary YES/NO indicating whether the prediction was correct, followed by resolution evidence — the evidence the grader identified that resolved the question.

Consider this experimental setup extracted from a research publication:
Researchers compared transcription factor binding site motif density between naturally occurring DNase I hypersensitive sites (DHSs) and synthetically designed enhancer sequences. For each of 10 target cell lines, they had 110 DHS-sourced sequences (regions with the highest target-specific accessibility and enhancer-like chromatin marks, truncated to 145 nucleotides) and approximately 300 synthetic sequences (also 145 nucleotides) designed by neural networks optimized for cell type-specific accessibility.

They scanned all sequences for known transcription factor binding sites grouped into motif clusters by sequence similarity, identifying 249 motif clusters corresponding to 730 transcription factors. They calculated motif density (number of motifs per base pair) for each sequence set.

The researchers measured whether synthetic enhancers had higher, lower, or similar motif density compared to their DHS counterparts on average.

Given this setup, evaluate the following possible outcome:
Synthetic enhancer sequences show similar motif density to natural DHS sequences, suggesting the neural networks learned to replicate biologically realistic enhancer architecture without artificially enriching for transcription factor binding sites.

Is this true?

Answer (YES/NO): NO